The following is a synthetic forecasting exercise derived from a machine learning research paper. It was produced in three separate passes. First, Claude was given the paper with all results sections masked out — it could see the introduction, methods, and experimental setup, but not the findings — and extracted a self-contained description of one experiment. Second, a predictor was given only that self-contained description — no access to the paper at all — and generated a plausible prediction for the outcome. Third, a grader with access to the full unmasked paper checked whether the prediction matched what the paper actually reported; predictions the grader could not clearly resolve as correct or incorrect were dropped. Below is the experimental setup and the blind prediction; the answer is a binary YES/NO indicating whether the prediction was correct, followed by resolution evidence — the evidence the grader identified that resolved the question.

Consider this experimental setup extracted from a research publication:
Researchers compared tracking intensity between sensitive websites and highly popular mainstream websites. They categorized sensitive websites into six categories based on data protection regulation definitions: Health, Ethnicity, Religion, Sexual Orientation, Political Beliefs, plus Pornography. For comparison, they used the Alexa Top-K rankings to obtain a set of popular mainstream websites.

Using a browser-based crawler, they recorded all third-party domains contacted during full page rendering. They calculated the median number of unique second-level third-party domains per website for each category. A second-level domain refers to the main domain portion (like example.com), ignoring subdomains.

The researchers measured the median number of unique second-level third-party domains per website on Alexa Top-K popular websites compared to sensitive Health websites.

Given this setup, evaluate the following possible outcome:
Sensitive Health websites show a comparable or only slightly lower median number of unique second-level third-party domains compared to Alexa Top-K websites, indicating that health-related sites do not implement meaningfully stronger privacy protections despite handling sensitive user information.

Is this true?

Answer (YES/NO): NO